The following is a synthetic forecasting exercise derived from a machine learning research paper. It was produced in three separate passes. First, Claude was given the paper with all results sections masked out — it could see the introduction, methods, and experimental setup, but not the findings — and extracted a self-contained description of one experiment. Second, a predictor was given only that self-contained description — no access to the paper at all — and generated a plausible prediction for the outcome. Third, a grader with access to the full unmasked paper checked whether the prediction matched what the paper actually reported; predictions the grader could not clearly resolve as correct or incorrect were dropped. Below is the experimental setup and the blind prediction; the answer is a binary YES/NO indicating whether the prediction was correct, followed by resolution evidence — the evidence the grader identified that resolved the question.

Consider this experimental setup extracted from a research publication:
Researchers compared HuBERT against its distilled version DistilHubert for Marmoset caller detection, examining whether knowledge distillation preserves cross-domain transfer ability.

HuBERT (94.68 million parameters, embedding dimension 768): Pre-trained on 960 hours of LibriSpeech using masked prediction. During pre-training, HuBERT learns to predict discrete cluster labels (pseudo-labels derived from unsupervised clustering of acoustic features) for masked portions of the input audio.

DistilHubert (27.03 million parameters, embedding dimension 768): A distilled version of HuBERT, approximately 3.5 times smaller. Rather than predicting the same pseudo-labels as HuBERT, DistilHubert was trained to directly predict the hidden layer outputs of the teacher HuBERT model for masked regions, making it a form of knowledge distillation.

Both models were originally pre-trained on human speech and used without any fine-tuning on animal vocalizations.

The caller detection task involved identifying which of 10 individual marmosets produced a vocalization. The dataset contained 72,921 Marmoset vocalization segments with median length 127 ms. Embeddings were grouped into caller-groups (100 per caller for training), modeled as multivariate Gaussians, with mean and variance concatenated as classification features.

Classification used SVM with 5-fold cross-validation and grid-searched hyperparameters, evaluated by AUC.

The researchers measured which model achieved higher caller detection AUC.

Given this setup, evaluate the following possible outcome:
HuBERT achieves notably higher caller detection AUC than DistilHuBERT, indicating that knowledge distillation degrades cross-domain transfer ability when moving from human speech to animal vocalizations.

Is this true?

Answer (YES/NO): NO